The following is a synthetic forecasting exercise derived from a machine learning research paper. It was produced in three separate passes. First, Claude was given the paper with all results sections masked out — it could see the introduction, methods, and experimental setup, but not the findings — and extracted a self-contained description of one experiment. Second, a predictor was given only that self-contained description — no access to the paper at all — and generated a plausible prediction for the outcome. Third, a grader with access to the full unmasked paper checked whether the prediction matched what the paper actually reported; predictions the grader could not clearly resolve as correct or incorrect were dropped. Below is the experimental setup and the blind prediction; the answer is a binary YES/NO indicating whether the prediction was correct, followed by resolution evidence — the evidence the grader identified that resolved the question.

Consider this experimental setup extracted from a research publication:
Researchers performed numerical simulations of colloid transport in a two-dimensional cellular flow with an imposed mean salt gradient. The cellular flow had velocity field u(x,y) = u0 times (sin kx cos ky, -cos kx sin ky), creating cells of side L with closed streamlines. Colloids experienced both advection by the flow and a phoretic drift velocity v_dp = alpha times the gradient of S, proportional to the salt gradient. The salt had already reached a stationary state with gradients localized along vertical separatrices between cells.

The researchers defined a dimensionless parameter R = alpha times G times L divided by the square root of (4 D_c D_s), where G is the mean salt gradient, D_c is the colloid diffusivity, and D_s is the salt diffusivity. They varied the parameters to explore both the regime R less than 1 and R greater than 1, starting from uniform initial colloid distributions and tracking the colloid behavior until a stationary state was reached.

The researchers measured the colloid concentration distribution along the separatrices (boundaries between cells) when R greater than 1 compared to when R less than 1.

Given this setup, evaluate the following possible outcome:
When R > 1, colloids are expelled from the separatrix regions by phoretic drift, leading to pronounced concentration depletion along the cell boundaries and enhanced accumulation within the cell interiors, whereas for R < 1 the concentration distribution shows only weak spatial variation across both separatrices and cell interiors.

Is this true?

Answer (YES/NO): NO